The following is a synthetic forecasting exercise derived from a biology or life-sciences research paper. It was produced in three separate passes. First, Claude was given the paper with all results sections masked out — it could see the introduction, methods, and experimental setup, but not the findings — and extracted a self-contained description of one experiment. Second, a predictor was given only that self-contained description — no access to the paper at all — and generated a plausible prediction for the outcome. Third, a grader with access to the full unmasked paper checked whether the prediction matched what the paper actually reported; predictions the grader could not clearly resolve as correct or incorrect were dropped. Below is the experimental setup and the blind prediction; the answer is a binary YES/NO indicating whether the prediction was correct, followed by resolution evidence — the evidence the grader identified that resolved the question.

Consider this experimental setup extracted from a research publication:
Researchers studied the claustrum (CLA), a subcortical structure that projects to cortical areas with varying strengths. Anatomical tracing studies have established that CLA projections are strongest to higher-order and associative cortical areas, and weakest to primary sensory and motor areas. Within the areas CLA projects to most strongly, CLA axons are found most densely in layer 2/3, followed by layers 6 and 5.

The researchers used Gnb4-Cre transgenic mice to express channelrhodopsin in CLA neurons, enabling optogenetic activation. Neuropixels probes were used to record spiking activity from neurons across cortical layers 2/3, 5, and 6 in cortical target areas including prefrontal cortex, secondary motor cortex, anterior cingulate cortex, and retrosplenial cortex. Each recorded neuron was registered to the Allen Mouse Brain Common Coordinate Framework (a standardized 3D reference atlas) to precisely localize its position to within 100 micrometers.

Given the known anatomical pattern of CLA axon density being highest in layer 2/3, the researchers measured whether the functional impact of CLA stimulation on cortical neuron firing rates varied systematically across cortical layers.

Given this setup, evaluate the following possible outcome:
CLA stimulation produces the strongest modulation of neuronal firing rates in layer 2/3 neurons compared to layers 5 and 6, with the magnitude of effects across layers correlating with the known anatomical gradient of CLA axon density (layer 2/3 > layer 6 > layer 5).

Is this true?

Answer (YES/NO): NO